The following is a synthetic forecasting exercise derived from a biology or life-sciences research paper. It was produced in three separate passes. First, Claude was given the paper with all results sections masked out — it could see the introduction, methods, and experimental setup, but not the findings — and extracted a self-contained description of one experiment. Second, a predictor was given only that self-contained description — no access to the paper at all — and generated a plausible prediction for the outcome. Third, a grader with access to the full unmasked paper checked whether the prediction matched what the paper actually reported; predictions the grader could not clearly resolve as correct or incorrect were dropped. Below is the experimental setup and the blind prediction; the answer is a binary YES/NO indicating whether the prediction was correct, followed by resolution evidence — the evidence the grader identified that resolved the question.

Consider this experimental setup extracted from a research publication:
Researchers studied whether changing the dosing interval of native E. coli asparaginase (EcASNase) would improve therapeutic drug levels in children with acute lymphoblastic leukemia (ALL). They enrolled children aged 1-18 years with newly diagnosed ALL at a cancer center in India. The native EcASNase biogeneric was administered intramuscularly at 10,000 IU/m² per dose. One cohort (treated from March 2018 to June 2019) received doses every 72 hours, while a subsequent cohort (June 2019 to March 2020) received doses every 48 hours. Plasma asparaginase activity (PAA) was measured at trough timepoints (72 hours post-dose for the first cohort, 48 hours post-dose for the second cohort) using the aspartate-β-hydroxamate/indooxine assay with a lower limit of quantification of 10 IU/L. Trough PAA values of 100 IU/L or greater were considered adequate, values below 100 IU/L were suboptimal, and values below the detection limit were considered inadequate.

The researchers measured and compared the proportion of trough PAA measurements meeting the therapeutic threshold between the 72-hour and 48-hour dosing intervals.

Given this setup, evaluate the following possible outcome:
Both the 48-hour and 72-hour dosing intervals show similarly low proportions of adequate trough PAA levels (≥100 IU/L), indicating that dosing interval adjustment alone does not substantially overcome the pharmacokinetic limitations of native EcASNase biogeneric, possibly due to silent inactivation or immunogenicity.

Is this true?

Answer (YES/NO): NO